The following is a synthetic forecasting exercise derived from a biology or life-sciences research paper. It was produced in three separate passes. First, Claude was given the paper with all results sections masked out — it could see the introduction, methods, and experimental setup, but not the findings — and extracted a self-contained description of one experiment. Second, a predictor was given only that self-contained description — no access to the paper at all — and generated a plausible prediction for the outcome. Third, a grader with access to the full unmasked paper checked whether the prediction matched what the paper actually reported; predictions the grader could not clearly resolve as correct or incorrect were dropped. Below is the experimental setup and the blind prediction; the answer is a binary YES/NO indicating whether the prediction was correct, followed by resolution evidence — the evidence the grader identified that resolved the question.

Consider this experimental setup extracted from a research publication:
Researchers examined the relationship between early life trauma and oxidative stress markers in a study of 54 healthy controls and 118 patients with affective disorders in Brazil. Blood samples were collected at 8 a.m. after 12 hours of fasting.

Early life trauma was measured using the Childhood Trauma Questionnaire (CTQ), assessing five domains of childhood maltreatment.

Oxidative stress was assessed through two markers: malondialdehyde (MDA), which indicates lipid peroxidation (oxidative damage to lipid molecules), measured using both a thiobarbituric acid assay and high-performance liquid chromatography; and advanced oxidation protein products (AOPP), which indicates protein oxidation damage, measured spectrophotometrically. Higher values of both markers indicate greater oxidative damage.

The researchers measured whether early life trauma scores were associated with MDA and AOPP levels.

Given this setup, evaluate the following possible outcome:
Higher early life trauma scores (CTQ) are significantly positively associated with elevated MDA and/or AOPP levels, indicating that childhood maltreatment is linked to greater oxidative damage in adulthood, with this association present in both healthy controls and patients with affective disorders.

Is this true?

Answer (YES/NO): NO